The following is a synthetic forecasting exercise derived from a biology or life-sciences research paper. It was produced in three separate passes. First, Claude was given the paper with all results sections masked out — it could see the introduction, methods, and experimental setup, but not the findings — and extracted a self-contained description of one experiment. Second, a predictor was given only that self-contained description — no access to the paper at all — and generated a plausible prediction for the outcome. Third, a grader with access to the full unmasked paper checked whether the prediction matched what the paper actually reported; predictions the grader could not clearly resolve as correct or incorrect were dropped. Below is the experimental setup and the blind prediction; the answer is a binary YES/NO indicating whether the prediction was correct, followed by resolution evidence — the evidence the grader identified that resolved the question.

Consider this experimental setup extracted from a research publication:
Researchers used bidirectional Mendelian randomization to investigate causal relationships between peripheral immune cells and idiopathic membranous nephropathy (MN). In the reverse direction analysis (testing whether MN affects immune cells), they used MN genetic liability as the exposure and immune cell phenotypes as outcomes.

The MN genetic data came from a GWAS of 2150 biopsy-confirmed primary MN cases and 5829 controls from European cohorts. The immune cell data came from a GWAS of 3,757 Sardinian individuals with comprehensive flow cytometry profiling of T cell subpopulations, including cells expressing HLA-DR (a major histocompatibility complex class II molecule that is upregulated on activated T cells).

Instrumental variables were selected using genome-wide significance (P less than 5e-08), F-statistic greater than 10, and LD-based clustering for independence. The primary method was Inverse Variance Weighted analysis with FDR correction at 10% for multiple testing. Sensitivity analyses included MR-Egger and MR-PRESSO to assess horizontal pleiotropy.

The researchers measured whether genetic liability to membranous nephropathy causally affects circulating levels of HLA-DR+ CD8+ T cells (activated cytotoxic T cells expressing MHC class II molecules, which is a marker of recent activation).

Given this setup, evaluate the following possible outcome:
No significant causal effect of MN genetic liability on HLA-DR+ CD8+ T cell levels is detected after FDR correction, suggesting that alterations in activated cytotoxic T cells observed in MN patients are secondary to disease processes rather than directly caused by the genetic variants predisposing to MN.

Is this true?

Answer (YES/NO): NO